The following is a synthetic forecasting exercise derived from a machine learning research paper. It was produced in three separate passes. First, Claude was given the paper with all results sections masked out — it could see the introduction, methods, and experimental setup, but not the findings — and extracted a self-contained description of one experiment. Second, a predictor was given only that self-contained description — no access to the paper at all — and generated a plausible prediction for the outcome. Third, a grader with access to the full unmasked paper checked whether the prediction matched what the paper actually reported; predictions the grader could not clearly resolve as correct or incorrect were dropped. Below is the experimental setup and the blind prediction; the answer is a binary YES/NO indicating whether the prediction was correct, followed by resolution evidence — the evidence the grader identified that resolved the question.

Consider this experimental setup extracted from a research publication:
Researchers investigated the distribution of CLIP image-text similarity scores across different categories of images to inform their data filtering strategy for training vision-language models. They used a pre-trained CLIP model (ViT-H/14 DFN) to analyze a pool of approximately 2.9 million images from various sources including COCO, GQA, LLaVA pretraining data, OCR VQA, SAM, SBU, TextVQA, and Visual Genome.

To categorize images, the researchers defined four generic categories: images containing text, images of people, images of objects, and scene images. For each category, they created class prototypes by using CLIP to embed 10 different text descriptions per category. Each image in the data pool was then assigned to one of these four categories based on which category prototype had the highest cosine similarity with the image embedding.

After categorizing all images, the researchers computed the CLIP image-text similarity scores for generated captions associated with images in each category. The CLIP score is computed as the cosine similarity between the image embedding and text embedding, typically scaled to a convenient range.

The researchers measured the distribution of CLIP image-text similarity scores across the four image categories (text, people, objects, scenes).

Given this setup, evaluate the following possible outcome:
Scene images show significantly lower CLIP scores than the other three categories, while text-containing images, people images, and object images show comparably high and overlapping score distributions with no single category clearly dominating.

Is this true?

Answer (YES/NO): NO